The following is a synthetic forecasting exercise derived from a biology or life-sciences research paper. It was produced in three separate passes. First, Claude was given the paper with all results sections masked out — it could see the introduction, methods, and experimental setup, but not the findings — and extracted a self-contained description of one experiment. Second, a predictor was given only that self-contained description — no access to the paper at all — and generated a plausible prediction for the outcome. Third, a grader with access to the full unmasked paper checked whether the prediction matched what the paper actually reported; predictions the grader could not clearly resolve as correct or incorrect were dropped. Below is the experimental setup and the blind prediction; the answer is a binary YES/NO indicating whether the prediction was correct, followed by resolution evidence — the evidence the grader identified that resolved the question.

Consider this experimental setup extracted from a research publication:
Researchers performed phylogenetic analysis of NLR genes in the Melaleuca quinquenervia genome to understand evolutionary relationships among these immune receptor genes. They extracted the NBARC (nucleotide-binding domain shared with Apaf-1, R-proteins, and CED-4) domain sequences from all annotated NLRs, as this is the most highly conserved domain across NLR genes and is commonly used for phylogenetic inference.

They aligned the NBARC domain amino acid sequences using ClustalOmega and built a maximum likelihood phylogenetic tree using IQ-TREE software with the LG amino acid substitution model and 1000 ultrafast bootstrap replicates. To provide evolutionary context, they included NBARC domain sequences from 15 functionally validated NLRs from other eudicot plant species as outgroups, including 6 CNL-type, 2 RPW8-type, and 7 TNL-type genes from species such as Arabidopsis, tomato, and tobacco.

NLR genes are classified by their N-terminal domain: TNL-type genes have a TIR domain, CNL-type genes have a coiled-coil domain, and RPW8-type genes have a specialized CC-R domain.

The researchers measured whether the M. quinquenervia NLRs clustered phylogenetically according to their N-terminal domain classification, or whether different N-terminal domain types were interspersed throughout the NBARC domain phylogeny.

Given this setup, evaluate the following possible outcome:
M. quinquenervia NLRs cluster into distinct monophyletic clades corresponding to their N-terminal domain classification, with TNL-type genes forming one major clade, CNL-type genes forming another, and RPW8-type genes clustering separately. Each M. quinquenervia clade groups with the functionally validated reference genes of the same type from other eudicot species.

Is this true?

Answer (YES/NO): NO